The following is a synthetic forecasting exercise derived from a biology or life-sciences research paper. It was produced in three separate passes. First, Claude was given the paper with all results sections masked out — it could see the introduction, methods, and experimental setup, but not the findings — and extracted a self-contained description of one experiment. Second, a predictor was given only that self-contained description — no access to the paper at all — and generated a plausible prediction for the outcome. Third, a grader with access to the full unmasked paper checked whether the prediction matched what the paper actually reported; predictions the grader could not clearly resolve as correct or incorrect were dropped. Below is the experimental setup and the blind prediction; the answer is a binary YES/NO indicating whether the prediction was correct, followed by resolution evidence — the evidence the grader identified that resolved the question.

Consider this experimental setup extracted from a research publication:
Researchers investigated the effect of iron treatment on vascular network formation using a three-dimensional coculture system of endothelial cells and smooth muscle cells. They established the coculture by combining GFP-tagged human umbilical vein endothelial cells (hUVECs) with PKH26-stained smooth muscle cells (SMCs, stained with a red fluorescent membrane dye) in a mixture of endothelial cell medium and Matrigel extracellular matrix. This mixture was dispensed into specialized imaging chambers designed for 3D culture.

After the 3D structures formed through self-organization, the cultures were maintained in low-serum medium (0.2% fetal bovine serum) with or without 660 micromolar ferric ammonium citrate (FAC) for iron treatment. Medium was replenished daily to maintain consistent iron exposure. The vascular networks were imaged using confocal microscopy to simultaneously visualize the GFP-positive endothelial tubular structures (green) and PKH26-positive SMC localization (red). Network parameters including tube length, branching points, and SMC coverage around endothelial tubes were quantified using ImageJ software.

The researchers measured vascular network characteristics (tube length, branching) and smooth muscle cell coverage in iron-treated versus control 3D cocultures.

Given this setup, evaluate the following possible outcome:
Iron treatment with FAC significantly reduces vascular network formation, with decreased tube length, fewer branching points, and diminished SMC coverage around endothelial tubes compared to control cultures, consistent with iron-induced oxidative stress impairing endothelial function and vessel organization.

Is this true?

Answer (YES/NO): NO